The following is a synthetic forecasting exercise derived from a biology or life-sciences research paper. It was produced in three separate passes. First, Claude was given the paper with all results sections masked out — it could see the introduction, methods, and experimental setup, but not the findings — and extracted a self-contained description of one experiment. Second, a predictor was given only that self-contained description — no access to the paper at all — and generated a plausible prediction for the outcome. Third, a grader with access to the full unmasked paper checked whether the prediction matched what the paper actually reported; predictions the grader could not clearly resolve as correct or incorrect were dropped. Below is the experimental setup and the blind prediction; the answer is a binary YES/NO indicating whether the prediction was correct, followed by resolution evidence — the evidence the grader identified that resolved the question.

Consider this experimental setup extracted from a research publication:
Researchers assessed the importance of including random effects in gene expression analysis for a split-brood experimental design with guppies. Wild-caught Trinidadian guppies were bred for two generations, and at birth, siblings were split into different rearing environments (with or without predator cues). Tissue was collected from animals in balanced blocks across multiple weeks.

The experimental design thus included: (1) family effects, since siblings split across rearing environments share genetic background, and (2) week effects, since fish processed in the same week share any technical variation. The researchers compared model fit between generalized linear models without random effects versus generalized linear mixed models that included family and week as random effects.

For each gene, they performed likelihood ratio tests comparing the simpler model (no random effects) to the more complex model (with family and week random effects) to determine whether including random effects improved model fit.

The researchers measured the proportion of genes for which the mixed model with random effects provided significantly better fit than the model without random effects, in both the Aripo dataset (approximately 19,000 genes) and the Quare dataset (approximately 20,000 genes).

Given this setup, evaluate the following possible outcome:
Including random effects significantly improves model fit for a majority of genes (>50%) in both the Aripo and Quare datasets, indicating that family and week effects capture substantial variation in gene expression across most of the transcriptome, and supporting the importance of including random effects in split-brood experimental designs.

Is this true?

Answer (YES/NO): NO